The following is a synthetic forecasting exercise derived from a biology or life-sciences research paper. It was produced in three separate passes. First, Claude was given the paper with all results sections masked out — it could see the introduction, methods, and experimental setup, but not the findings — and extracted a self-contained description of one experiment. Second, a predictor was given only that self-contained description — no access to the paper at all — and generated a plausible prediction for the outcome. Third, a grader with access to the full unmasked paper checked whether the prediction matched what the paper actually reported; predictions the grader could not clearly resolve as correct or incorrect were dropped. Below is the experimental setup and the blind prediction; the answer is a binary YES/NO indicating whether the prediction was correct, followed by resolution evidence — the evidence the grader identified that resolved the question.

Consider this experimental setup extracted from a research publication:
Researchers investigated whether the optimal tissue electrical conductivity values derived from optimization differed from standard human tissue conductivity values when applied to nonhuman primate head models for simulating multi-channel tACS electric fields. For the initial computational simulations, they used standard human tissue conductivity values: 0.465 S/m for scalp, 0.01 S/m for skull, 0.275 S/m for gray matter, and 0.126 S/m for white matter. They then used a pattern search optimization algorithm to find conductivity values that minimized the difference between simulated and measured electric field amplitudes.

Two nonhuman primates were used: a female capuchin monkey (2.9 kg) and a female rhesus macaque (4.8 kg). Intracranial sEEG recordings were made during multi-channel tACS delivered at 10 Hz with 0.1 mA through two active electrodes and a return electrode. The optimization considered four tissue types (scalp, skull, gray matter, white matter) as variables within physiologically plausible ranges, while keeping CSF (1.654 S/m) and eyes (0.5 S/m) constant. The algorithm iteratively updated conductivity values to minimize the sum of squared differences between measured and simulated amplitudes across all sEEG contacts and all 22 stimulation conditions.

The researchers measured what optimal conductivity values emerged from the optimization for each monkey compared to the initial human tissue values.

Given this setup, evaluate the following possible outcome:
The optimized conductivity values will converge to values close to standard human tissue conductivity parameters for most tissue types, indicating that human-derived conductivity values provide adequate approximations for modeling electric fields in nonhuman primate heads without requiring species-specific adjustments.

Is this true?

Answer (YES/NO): NO